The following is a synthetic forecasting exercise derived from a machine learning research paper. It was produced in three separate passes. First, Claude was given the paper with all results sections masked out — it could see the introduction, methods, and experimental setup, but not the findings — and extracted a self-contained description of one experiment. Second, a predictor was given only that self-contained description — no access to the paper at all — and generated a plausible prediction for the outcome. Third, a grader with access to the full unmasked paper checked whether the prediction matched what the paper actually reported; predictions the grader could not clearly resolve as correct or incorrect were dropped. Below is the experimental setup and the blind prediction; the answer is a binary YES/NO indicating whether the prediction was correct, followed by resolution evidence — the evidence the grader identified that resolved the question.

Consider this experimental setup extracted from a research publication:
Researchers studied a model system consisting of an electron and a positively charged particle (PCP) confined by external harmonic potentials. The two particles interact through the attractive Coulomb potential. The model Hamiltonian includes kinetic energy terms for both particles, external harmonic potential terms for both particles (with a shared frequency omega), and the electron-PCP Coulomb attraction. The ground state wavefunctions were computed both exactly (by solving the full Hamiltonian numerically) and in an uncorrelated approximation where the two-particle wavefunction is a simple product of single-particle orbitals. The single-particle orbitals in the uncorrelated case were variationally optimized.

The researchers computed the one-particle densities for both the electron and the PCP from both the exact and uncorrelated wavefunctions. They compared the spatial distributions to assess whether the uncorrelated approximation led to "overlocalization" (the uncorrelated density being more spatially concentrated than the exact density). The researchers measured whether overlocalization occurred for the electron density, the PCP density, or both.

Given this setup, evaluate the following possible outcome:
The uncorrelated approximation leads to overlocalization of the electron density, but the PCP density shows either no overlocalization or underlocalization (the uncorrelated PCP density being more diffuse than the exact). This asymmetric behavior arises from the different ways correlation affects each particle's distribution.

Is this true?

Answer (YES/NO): NO